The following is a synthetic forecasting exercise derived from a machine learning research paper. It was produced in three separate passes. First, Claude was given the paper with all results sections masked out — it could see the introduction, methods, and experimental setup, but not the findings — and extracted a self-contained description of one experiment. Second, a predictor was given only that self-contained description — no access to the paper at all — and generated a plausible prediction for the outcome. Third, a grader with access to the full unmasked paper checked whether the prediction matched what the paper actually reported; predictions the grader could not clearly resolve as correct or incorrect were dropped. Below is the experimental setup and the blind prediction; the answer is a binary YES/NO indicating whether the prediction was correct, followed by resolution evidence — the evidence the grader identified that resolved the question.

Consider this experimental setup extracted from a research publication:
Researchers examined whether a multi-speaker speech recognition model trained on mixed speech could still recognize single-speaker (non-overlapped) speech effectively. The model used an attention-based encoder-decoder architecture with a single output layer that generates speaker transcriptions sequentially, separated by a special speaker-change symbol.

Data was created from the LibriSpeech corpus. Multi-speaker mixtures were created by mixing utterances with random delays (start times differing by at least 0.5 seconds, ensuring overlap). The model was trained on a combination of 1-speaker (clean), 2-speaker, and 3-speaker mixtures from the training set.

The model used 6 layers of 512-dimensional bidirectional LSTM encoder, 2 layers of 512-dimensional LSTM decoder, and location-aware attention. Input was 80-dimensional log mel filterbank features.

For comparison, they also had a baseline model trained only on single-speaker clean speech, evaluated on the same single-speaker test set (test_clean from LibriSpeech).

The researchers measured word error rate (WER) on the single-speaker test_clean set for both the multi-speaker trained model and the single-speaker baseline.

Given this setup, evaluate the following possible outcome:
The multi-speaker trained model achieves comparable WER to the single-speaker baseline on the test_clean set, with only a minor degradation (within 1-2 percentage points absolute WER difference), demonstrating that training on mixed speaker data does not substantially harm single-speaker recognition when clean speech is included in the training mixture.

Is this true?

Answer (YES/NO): NO